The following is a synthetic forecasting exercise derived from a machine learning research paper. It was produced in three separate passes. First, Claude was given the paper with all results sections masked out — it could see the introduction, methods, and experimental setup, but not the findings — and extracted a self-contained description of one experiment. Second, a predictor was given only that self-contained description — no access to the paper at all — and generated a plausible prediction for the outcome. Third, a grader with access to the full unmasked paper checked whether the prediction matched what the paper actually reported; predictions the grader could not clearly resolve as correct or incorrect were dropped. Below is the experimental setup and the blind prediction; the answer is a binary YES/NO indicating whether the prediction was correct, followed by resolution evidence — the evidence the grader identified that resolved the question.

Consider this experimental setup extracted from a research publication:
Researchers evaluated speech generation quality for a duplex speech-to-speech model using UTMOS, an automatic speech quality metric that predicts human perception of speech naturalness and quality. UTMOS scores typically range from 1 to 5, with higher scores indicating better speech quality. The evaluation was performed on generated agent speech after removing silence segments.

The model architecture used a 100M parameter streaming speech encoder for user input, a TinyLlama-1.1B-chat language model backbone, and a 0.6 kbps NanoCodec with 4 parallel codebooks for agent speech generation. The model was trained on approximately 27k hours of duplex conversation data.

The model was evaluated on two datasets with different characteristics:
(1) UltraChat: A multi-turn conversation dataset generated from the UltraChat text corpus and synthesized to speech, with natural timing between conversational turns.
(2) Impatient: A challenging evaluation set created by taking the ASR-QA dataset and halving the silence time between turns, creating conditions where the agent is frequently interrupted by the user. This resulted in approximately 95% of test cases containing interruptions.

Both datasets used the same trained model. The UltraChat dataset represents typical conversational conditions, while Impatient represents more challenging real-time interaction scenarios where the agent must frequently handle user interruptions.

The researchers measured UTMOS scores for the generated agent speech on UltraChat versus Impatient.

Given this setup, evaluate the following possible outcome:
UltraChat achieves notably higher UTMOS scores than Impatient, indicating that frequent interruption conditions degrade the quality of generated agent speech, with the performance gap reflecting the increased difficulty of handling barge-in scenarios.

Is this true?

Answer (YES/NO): NO